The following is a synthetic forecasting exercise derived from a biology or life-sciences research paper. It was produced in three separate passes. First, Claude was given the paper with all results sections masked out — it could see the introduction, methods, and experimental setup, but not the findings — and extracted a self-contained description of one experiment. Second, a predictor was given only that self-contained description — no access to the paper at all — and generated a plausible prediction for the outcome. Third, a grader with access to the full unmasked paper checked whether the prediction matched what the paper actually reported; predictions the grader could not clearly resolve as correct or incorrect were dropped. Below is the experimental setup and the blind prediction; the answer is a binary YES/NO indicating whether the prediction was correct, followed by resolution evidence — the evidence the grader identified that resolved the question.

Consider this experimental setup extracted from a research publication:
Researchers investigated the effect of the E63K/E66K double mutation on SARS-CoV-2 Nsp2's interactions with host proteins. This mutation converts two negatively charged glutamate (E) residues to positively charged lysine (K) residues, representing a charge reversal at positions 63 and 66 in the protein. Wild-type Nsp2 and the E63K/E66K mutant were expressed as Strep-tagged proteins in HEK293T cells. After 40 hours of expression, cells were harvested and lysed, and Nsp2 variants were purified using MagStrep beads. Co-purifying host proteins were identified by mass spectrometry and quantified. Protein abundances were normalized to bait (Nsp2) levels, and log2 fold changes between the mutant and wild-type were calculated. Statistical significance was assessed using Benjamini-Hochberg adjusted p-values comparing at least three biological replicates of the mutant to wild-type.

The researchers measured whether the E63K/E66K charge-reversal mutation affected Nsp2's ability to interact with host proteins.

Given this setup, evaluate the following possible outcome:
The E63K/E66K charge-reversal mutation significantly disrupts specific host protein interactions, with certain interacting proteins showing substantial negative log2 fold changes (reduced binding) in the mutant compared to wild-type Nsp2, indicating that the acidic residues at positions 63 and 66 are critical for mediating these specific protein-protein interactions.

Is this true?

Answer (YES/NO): YES